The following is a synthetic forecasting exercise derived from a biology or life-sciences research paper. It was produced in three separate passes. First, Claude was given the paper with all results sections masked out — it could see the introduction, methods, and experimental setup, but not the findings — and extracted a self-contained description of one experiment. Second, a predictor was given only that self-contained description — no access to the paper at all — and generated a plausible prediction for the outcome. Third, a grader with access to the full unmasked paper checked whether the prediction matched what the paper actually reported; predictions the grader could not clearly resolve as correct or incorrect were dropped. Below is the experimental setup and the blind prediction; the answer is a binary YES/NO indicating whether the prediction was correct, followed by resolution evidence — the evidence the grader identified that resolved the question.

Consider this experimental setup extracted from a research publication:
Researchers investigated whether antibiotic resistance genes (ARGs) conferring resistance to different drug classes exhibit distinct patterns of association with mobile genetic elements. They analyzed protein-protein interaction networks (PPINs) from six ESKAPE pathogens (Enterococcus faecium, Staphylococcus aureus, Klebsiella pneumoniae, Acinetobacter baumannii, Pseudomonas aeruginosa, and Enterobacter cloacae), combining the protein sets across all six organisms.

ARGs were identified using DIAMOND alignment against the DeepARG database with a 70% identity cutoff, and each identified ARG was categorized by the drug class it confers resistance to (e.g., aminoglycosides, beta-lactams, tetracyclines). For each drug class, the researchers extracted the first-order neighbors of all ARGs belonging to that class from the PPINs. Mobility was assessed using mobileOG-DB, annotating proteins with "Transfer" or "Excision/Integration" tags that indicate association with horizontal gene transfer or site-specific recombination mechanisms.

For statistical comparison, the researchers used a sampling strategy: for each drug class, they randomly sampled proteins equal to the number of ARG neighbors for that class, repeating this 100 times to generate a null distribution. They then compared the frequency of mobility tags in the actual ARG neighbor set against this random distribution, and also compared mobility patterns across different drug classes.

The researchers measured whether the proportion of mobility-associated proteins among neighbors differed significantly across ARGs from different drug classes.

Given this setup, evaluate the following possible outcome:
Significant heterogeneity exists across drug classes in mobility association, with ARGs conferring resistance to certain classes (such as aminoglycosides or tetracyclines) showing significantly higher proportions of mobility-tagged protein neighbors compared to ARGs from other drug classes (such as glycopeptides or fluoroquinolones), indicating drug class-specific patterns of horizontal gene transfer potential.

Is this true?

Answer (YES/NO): NO